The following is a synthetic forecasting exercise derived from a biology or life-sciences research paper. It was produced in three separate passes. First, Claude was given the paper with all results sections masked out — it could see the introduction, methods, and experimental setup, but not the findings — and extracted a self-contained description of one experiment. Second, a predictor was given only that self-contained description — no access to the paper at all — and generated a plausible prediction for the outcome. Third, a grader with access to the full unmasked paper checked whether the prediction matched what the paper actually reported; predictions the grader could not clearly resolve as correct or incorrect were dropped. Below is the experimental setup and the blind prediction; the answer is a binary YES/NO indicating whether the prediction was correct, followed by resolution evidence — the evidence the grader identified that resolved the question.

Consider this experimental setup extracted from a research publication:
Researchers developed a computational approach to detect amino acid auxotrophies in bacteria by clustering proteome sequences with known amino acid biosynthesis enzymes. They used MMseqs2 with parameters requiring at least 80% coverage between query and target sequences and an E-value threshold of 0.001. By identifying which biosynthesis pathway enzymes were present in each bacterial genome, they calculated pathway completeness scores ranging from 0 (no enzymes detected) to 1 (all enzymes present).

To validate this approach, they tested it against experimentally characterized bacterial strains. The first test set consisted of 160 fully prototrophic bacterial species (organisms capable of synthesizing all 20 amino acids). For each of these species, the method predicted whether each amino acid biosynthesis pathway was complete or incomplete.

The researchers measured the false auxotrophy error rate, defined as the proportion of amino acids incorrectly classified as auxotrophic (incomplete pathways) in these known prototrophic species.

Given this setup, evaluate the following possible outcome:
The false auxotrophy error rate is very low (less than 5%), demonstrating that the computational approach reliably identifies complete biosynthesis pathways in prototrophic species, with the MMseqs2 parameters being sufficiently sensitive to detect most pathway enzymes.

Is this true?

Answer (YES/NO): YES